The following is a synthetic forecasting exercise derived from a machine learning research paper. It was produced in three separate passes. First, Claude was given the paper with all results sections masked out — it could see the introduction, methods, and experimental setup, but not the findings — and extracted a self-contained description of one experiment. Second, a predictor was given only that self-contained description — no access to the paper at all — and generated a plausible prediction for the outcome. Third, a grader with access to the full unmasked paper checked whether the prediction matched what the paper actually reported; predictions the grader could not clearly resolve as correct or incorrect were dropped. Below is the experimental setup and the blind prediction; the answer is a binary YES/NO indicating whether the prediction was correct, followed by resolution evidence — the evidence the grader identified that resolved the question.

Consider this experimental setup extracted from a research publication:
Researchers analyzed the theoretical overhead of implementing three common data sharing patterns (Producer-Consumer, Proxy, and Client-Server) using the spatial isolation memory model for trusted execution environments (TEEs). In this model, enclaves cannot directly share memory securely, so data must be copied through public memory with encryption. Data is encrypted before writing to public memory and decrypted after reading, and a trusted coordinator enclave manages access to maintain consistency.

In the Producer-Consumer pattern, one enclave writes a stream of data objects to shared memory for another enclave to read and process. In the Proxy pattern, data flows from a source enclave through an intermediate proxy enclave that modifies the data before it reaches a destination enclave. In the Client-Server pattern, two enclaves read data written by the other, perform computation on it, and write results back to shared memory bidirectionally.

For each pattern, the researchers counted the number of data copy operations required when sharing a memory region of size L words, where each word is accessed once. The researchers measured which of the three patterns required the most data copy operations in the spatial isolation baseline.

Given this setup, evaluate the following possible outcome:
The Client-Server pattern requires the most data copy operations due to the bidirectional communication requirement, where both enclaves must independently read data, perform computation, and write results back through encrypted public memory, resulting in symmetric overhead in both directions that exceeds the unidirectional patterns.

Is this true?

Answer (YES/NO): NO